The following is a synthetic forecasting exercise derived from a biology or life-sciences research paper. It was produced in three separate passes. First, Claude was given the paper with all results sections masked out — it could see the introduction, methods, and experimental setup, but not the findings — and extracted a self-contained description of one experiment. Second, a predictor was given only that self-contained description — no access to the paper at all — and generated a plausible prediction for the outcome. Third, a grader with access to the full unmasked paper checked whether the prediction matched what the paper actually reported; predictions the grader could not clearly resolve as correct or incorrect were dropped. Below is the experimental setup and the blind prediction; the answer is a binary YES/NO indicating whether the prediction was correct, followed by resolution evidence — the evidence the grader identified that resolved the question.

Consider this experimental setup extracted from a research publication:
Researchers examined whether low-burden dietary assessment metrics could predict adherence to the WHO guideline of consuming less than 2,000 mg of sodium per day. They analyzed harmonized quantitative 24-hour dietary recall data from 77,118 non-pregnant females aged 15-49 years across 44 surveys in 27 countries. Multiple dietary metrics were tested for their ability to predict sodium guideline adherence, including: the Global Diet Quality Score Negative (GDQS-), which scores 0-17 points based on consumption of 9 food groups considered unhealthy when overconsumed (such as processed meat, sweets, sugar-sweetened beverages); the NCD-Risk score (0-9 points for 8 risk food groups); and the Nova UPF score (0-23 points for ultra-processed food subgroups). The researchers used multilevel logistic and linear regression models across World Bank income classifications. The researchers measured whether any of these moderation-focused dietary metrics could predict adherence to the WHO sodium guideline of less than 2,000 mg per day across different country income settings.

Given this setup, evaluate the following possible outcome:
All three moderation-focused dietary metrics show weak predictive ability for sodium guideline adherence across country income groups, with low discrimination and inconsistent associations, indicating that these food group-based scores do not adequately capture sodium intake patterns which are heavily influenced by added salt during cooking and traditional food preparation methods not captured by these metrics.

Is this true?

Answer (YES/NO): NO